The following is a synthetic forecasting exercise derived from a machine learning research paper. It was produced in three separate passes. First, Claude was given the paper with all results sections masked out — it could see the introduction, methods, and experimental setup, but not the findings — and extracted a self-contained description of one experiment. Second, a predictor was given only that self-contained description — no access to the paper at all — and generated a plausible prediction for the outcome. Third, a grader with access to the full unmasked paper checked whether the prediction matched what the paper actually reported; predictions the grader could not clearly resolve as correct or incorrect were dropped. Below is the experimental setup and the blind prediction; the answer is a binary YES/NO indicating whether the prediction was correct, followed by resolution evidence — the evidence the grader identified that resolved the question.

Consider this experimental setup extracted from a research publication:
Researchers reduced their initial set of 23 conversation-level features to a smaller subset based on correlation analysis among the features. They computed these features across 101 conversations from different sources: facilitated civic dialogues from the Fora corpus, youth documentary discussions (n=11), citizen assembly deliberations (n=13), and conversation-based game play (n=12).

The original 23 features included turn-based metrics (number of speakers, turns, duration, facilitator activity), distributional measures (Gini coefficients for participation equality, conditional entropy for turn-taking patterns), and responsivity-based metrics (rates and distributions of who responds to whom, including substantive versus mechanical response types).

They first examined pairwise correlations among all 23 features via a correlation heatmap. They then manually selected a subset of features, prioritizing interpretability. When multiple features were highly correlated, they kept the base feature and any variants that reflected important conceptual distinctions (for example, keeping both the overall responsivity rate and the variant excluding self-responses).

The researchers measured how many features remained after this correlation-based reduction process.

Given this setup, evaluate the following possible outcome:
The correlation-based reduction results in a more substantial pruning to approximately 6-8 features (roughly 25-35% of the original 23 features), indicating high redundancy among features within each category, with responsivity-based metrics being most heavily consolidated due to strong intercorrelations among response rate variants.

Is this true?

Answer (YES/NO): NO